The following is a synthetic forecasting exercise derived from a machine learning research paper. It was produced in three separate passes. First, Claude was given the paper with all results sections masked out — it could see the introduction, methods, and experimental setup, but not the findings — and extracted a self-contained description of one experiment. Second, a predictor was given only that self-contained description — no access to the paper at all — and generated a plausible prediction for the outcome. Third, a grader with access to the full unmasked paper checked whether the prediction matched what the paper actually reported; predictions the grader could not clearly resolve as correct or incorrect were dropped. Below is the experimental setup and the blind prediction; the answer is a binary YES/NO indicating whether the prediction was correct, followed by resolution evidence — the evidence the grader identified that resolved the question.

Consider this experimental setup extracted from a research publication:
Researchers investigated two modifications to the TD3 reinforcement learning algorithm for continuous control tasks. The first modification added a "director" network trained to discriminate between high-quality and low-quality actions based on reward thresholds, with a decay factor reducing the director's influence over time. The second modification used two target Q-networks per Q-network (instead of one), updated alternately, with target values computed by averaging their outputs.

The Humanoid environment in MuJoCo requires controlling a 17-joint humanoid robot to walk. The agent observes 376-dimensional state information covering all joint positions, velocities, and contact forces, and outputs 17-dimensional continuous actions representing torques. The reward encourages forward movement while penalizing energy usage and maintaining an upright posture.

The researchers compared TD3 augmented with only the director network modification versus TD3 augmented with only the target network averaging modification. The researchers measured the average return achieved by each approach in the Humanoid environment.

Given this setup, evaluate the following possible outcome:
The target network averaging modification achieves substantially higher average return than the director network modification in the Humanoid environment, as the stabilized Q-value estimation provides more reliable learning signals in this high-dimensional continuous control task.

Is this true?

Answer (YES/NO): NO